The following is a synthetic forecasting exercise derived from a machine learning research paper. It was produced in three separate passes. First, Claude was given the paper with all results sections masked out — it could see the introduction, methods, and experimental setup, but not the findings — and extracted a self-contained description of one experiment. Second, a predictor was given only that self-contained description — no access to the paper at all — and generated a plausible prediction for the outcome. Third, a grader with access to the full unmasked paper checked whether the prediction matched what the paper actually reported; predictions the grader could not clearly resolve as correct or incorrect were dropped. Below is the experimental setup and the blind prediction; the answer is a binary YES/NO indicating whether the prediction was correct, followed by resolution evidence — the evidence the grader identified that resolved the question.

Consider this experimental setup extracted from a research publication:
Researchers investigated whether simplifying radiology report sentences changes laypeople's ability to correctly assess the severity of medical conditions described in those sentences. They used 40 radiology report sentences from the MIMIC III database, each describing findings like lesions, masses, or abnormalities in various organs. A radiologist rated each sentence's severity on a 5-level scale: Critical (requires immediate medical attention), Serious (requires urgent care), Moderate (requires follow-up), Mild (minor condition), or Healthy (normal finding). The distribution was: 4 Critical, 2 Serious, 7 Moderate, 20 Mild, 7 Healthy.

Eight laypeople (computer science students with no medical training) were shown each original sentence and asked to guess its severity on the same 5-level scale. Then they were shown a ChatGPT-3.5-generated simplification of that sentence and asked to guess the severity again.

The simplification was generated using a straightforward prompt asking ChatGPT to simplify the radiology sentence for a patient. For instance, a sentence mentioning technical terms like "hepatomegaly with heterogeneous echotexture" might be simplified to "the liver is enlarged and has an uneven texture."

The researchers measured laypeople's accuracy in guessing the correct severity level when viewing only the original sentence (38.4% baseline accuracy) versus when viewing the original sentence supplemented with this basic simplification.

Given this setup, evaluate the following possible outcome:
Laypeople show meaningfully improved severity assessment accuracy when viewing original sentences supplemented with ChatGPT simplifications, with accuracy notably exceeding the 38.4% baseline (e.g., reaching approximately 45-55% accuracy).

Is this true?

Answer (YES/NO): NO